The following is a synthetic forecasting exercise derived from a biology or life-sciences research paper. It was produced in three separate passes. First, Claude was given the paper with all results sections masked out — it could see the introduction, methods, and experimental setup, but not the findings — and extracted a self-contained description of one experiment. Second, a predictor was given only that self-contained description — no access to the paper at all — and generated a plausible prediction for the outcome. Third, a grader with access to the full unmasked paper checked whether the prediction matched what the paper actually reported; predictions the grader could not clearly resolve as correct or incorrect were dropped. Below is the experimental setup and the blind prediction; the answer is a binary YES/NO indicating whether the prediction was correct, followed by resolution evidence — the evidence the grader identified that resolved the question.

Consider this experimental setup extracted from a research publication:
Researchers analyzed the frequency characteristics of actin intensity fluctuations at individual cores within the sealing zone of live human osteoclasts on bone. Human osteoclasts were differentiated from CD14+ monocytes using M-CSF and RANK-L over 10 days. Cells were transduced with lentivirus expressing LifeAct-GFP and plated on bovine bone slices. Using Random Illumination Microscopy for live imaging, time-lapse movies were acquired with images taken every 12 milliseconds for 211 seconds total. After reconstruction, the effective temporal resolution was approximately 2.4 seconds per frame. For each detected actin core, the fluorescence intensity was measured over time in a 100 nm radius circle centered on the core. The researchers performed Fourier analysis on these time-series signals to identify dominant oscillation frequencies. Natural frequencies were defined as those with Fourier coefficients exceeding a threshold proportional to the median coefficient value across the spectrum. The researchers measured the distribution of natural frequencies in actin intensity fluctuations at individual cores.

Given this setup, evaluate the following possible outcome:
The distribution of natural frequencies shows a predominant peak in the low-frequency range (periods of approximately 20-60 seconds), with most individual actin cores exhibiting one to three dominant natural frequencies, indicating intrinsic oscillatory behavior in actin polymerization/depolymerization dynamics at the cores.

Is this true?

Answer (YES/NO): NO